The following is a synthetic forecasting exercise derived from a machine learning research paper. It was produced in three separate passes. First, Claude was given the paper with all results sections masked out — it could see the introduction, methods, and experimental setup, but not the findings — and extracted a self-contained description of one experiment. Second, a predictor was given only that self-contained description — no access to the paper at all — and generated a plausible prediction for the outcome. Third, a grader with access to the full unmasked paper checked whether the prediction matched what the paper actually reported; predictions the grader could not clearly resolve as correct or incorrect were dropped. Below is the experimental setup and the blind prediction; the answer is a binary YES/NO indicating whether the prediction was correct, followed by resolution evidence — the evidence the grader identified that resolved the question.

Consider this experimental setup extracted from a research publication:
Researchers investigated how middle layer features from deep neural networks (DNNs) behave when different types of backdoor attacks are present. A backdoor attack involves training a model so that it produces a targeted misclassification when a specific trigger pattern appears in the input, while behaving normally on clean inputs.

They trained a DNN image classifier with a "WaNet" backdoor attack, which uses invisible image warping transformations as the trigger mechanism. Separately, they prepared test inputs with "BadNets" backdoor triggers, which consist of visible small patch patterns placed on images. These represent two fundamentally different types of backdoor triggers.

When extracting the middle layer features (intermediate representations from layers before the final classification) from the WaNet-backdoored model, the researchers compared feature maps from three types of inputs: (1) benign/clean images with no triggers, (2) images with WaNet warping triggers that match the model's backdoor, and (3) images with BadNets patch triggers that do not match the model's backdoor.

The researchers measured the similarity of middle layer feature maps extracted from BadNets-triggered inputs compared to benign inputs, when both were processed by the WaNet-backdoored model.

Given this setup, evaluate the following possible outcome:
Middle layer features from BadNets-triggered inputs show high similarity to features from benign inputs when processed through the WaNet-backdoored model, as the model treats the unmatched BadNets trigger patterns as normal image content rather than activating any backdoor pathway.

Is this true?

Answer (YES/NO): YES